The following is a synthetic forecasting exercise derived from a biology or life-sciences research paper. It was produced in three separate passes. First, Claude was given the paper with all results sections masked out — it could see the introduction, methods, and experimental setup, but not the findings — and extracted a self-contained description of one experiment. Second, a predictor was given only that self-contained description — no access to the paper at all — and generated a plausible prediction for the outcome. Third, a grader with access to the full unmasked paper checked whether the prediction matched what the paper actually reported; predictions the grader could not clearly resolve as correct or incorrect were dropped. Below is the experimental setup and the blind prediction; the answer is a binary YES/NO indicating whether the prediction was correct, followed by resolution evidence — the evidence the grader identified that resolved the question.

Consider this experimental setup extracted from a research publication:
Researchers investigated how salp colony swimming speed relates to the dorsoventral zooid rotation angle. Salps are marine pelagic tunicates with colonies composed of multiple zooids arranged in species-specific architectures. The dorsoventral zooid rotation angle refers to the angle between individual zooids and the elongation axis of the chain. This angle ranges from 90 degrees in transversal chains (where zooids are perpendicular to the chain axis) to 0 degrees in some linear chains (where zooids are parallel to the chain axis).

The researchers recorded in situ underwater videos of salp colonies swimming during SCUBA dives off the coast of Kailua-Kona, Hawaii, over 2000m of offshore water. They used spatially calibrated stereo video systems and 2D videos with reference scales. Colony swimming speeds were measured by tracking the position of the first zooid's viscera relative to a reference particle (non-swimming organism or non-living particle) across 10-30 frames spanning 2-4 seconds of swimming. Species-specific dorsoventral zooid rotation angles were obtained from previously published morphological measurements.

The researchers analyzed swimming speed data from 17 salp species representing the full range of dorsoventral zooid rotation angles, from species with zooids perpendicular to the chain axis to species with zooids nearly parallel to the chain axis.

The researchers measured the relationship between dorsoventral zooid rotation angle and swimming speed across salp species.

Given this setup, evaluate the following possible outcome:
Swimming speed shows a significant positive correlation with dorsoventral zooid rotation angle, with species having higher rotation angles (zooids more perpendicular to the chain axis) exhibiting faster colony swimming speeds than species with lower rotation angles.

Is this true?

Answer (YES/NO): NO